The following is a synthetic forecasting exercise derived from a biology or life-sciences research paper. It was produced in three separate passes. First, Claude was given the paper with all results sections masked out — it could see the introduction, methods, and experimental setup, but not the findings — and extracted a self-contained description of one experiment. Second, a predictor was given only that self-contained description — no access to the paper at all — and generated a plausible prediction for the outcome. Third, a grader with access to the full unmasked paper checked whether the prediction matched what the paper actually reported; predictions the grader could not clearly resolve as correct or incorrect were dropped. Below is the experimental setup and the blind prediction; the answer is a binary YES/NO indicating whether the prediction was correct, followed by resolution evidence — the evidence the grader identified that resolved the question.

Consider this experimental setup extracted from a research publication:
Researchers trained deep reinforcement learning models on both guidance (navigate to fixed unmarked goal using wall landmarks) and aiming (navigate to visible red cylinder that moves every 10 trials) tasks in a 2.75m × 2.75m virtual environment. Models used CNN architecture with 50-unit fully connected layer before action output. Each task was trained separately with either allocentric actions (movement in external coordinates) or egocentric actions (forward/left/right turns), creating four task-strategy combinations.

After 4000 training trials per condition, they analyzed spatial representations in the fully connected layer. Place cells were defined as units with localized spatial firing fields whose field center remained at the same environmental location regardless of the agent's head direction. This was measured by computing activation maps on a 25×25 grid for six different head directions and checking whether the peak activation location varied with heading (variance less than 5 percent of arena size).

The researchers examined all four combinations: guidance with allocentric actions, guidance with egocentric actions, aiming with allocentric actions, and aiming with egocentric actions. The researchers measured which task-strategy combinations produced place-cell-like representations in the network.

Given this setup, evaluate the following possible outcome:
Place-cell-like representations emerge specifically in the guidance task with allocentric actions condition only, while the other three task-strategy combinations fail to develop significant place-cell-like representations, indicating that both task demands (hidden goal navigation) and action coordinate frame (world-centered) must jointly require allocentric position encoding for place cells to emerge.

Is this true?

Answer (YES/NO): YES